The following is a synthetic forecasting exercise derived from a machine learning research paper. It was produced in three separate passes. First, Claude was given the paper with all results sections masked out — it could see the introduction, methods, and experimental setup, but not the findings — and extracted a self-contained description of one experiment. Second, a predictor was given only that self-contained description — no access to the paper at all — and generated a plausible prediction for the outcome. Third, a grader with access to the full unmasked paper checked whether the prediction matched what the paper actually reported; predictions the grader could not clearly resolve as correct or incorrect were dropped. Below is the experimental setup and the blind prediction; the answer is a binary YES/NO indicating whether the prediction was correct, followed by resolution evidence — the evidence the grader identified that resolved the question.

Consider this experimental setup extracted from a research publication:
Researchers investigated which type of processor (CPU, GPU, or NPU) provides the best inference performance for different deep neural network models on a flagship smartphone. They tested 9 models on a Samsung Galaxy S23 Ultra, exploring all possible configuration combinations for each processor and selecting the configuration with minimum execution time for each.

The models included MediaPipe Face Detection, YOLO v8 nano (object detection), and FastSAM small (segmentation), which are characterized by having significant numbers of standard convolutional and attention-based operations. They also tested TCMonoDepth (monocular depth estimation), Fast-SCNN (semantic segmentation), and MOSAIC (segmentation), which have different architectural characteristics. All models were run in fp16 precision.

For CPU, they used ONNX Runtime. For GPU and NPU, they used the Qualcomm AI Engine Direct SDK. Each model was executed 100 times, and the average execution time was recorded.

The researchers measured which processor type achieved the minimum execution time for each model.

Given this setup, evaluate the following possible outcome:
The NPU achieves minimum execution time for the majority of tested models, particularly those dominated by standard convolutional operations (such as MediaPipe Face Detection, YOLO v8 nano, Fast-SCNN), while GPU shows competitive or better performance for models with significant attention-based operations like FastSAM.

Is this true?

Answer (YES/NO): NO